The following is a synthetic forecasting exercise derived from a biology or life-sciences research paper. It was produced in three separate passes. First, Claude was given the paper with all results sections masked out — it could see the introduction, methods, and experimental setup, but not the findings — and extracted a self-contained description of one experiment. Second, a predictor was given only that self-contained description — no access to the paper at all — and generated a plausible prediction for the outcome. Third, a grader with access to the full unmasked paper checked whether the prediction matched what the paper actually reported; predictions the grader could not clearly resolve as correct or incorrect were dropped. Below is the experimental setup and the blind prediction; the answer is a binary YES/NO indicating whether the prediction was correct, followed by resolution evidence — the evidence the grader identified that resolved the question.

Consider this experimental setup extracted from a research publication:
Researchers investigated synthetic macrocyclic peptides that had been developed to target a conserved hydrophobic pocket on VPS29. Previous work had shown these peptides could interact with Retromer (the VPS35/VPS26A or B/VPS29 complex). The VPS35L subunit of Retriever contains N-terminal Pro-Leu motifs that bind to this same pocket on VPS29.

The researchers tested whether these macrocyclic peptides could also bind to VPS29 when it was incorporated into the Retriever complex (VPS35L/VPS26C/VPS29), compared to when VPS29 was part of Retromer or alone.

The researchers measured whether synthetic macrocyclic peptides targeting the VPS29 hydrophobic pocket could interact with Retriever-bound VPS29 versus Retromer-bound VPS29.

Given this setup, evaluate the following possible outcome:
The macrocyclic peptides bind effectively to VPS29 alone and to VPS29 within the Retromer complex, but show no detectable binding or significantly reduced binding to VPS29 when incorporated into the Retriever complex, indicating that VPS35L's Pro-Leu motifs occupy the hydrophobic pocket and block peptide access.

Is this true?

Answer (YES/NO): YES